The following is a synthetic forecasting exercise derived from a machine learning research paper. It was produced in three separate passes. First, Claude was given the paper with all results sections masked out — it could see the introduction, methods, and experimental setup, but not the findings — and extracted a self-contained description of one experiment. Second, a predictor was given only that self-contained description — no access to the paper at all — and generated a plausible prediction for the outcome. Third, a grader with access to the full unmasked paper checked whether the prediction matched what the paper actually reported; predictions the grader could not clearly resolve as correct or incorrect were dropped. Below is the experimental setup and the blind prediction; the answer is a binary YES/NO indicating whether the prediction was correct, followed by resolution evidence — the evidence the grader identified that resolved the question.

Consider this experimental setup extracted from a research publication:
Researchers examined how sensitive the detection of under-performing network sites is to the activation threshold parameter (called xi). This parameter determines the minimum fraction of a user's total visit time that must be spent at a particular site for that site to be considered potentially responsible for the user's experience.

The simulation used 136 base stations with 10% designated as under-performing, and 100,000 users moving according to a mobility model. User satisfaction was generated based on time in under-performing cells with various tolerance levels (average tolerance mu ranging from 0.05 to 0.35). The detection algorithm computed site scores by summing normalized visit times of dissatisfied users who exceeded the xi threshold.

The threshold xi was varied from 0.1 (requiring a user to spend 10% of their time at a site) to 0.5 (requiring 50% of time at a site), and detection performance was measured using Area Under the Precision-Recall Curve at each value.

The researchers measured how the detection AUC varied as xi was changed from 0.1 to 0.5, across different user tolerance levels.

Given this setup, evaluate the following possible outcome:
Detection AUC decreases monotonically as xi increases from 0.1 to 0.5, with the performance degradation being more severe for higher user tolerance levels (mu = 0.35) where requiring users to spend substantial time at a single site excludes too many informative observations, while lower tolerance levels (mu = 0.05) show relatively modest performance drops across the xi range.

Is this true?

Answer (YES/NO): NO